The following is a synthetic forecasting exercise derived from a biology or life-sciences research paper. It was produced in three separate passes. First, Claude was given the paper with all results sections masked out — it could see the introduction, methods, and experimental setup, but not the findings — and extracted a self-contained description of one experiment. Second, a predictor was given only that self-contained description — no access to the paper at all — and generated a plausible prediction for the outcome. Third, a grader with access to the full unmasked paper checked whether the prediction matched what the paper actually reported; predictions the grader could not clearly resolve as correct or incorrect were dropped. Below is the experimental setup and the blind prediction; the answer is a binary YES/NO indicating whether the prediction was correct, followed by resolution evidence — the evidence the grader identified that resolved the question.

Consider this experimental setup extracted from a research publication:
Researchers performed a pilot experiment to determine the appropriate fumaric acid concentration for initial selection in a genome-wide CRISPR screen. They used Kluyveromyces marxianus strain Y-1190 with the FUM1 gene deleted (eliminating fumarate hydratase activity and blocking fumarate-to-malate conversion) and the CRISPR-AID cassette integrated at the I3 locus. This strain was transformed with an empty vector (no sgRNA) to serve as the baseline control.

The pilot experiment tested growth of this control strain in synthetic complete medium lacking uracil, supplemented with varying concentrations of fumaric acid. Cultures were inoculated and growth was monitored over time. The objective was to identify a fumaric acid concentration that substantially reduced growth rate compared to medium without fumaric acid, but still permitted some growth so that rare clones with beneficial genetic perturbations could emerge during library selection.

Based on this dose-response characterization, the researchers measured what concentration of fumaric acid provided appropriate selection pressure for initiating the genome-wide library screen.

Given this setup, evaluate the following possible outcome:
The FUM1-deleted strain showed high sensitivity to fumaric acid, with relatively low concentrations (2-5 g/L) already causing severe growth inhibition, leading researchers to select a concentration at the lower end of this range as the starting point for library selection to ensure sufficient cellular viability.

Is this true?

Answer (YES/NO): YES